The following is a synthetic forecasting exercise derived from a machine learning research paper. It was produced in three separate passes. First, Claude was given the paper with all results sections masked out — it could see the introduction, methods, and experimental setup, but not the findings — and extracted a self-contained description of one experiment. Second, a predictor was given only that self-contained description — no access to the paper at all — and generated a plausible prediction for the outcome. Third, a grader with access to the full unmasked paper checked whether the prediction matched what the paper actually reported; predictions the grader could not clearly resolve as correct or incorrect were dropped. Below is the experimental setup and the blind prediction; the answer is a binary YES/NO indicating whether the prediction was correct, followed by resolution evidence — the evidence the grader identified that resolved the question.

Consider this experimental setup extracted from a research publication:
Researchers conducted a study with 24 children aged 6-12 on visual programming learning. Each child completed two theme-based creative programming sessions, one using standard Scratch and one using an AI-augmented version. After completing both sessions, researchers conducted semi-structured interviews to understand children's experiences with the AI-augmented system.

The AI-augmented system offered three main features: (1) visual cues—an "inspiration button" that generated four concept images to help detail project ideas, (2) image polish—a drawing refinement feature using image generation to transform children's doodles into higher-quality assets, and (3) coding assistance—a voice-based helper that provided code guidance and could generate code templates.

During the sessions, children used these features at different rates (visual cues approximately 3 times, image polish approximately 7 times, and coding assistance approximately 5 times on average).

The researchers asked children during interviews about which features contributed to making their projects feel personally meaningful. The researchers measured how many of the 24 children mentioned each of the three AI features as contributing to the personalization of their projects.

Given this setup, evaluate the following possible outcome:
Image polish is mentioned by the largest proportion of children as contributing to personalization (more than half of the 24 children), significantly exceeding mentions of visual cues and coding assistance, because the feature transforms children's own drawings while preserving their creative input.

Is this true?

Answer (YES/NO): YES